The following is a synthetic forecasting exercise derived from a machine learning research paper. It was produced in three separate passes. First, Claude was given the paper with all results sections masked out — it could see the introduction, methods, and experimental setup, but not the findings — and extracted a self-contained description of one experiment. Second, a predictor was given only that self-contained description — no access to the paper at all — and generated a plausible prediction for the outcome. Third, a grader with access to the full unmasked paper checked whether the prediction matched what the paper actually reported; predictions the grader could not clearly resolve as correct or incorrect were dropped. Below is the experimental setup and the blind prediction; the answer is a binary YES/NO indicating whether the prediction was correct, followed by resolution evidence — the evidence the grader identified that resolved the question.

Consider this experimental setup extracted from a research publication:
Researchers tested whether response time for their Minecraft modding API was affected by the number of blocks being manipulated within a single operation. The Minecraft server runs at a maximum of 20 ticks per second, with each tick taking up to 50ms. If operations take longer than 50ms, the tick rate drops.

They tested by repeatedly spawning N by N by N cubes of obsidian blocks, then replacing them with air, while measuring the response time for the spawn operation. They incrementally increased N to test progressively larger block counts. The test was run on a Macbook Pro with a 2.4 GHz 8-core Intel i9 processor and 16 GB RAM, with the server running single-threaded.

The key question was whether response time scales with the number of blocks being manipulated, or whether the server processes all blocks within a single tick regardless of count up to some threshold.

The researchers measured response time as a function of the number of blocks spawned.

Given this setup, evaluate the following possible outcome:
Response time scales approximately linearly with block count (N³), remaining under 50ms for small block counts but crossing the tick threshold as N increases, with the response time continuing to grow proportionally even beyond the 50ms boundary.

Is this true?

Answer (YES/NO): NO